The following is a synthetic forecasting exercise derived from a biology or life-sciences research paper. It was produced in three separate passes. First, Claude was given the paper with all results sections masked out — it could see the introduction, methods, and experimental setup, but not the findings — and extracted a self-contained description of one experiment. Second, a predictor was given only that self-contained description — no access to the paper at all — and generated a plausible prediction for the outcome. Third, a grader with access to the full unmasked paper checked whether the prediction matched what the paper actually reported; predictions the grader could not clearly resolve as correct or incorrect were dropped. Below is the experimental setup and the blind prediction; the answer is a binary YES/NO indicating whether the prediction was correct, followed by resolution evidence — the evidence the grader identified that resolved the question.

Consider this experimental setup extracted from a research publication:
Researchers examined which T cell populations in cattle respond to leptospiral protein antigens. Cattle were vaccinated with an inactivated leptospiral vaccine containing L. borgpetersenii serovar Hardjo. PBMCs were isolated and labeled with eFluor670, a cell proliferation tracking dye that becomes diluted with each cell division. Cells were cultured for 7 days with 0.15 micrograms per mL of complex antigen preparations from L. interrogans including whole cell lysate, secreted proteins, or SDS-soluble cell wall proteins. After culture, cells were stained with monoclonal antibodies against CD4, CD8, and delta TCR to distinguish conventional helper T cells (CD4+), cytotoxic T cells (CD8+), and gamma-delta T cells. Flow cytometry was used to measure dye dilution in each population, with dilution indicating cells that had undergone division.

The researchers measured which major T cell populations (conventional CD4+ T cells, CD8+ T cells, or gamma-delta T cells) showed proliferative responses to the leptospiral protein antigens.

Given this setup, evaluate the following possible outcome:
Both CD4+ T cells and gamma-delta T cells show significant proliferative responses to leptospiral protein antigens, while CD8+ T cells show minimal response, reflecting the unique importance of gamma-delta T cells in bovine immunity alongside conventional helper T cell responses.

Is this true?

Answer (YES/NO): YES